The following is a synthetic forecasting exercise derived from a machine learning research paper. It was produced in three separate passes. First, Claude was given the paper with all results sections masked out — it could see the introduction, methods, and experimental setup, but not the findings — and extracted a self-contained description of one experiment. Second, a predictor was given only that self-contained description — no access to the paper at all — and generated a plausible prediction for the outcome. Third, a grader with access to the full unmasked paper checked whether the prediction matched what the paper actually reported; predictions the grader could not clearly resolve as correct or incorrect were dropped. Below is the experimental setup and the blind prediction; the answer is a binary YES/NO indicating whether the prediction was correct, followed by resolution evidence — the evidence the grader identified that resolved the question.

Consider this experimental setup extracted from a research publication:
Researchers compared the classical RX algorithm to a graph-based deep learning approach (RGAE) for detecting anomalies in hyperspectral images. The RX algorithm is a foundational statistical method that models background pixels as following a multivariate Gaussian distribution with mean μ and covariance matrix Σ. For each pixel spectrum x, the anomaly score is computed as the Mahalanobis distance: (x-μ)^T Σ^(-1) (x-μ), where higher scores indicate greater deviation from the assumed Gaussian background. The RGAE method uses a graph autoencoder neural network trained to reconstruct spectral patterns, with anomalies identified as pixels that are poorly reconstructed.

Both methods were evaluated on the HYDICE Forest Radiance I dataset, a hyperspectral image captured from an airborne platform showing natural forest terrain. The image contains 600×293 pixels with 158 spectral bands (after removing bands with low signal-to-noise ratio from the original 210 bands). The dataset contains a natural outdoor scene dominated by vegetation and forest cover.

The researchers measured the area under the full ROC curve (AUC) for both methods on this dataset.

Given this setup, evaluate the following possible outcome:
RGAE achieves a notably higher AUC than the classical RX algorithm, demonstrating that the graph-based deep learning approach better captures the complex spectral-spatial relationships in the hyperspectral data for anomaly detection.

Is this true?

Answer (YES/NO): NO